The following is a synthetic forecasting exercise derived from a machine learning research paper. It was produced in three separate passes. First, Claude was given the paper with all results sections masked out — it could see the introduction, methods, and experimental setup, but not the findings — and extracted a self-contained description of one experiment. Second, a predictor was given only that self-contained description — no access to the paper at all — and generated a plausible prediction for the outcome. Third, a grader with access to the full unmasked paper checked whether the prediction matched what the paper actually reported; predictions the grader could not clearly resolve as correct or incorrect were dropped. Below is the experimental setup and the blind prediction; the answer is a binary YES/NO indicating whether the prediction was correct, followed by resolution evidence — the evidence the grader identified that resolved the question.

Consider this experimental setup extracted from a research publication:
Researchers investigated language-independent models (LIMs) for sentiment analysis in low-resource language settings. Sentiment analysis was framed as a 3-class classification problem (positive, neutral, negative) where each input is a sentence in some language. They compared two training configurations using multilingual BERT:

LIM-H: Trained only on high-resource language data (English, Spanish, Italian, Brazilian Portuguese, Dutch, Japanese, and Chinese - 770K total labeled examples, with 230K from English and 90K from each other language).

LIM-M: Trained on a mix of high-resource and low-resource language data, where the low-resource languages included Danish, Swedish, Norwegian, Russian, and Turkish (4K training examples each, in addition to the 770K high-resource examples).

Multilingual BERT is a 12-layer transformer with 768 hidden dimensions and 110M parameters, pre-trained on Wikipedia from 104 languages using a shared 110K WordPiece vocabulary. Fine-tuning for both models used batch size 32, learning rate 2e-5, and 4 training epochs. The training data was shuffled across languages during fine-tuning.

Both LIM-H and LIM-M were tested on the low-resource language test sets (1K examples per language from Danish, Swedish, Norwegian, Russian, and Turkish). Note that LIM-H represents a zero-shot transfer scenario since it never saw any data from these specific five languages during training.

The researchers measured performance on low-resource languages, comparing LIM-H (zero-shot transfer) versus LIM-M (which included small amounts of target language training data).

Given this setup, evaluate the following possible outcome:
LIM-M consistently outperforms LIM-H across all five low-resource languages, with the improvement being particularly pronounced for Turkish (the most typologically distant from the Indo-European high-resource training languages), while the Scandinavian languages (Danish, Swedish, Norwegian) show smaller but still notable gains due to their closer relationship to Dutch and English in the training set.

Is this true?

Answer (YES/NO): NO